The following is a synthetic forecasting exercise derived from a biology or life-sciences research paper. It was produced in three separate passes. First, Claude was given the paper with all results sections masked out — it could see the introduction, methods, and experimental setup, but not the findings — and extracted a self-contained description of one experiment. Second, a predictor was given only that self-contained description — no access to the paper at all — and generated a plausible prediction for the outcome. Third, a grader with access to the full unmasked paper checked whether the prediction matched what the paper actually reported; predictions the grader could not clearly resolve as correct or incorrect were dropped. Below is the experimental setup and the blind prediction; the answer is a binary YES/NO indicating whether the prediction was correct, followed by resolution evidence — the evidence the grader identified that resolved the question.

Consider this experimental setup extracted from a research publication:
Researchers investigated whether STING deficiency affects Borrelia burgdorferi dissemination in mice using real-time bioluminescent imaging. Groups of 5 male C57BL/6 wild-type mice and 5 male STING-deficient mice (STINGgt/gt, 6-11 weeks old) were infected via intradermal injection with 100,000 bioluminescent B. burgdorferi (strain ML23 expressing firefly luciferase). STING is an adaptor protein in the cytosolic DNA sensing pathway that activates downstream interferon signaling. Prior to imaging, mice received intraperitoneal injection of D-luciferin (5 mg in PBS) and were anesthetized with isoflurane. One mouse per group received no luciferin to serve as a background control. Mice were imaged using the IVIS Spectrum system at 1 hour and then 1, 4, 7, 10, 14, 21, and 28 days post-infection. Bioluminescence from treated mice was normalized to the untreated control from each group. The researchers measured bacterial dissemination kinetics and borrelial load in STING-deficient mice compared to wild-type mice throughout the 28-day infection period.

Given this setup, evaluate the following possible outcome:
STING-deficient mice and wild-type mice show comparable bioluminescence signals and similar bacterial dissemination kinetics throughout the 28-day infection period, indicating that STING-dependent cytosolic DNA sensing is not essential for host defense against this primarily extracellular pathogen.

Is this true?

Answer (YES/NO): YES